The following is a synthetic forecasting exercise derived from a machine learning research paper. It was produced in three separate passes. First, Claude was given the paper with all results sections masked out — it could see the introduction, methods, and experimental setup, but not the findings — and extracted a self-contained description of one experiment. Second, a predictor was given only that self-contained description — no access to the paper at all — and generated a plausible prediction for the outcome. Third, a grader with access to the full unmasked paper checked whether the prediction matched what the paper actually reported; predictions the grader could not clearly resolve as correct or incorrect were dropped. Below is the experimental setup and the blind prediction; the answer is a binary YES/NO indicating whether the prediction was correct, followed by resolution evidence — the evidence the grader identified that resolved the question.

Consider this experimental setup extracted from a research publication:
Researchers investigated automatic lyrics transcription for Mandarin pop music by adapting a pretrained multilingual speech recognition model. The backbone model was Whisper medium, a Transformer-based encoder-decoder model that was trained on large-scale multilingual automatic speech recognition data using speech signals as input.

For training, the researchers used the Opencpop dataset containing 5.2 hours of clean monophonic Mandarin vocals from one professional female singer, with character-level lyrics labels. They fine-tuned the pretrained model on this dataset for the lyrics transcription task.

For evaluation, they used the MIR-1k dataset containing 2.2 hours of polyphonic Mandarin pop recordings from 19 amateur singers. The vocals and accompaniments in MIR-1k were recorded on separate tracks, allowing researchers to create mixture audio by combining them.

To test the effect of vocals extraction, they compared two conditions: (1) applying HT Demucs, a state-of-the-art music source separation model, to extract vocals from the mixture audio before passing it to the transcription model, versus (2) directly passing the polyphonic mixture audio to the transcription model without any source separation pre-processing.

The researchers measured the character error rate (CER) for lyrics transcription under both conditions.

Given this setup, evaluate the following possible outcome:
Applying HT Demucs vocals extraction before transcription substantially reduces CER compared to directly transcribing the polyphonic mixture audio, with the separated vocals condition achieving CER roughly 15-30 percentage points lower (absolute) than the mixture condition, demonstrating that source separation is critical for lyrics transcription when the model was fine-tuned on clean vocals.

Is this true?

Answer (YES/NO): NO